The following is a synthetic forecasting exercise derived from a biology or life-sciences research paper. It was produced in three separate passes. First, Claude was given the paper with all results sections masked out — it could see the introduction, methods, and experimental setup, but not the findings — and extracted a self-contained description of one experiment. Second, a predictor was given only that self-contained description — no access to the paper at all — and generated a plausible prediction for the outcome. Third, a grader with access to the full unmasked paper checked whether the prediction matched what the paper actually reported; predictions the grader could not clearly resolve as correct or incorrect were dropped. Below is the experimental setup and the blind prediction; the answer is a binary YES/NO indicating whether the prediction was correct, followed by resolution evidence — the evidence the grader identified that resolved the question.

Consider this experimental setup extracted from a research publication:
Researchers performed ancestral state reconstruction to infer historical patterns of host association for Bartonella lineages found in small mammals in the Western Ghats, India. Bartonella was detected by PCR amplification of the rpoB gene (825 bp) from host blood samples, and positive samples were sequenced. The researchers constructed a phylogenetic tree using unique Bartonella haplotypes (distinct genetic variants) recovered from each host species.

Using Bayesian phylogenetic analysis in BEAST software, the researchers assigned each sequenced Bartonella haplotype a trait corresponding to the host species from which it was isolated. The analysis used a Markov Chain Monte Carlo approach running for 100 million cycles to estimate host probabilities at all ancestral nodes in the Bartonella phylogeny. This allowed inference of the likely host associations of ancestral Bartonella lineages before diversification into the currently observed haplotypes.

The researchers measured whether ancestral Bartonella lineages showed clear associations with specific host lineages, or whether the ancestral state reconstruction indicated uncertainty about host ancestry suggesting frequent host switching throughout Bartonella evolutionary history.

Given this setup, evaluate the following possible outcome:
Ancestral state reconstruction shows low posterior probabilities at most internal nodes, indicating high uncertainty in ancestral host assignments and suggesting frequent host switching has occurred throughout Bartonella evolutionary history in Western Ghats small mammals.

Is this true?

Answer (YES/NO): NO